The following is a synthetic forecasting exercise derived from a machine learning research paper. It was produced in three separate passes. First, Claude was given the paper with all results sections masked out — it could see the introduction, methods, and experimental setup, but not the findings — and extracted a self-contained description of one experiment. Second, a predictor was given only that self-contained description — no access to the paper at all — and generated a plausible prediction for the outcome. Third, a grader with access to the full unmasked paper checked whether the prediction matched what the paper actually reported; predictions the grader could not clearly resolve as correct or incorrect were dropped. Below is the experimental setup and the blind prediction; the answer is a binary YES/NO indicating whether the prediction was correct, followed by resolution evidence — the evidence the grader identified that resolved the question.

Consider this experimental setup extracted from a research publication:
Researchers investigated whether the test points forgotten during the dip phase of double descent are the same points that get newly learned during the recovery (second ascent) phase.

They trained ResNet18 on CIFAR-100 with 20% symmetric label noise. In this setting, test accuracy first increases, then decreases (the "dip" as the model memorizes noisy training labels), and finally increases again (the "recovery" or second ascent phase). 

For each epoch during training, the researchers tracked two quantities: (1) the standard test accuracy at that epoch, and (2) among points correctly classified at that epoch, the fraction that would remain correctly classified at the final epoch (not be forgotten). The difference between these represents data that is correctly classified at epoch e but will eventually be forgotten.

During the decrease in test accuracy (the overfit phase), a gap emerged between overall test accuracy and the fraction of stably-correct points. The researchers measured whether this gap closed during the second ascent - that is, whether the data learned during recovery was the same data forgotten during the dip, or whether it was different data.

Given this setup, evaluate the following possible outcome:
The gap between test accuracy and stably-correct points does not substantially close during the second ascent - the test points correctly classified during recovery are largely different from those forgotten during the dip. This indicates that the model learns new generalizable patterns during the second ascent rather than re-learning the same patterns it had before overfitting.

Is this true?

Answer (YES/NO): YES